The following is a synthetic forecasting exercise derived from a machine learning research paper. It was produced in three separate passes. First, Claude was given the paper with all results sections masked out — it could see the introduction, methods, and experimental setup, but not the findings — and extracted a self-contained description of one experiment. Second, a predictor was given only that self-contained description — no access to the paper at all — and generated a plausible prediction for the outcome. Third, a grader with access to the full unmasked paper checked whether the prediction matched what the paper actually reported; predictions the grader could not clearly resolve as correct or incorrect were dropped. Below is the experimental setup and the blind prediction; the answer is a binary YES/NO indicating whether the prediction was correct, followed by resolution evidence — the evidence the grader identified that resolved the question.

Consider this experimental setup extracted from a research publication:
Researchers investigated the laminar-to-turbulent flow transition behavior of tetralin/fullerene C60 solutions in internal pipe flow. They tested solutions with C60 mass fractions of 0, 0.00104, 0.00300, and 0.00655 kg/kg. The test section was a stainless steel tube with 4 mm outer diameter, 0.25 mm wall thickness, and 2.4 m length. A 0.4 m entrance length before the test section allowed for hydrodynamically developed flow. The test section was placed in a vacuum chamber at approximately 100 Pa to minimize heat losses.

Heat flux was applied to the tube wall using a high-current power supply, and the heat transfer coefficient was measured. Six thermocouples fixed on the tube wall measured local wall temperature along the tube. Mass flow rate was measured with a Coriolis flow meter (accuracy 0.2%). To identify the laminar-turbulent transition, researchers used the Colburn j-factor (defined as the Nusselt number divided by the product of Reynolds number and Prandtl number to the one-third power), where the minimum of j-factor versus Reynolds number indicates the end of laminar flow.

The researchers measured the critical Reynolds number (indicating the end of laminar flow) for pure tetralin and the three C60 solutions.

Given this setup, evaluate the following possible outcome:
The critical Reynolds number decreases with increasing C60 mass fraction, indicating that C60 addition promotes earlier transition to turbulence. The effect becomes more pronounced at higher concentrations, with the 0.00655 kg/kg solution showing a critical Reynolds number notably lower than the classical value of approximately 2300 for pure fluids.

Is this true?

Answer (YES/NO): YES